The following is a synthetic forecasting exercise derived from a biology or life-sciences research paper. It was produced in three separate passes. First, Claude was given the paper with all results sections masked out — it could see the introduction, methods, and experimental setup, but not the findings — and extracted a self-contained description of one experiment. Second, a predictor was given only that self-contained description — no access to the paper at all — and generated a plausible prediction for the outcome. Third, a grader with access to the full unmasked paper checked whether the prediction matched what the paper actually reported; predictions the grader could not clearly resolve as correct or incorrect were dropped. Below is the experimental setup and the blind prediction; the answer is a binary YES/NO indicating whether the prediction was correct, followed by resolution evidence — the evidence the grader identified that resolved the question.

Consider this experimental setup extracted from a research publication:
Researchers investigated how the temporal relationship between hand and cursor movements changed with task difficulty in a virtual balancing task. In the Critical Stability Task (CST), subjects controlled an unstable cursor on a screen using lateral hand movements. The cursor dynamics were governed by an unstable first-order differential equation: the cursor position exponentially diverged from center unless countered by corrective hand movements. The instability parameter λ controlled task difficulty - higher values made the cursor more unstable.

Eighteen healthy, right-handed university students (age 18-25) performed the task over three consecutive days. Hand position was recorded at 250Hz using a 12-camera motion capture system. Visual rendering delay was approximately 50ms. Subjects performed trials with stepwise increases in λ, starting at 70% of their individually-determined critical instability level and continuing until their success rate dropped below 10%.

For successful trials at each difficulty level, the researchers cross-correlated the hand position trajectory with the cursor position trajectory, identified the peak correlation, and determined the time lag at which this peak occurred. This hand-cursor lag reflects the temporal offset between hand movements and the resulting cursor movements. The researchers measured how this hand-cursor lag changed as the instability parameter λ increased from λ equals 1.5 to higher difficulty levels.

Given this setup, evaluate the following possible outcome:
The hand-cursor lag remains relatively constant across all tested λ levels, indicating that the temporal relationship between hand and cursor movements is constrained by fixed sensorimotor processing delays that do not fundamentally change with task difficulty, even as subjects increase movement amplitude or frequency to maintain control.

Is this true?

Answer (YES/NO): NO